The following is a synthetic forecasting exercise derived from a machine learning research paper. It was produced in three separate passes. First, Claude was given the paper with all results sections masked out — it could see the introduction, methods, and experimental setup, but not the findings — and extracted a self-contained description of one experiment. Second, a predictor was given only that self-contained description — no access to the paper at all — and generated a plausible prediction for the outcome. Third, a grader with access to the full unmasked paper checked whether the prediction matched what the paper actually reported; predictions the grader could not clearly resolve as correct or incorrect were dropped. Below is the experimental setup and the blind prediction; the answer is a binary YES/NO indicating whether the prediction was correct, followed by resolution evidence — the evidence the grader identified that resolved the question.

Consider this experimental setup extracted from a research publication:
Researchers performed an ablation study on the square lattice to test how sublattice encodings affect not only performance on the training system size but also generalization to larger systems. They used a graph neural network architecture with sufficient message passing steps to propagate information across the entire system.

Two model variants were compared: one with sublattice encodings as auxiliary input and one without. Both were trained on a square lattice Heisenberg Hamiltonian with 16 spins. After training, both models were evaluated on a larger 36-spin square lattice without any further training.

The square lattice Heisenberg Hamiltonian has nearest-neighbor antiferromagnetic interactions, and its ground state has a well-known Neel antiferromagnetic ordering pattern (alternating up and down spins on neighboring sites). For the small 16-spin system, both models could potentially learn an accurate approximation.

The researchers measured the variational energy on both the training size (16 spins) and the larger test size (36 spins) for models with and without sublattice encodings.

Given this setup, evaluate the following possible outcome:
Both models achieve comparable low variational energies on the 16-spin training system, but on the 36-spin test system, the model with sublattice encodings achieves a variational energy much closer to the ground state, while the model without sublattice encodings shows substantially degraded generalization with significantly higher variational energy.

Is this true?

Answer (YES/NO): YES